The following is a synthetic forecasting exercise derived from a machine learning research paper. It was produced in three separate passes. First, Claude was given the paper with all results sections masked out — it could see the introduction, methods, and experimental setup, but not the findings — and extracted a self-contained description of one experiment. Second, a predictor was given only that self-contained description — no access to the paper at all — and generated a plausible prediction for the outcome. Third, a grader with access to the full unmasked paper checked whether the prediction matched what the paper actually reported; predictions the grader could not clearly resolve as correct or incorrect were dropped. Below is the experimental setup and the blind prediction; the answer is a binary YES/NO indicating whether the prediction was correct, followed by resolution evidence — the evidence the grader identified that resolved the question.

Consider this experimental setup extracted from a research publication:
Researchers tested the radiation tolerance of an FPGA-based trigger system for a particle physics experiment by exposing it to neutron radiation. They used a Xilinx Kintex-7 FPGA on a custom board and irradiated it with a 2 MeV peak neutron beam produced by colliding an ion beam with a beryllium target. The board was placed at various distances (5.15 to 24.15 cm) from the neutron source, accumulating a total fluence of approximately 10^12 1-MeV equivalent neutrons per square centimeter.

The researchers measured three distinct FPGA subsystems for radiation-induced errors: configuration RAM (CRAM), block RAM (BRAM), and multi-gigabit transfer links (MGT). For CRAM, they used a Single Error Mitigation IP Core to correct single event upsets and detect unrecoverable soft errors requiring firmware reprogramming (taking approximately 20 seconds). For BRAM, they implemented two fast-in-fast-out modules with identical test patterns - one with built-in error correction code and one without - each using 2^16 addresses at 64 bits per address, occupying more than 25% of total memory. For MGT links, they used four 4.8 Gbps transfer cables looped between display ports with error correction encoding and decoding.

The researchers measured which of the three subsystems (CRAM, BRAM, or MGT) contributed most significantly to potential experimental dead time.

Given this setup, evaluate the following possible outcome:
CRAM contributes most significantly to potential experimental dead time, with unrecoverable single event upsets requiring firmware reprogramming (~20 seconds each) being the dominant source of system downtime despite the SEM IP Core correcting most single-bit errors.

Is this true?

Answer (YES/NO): YES